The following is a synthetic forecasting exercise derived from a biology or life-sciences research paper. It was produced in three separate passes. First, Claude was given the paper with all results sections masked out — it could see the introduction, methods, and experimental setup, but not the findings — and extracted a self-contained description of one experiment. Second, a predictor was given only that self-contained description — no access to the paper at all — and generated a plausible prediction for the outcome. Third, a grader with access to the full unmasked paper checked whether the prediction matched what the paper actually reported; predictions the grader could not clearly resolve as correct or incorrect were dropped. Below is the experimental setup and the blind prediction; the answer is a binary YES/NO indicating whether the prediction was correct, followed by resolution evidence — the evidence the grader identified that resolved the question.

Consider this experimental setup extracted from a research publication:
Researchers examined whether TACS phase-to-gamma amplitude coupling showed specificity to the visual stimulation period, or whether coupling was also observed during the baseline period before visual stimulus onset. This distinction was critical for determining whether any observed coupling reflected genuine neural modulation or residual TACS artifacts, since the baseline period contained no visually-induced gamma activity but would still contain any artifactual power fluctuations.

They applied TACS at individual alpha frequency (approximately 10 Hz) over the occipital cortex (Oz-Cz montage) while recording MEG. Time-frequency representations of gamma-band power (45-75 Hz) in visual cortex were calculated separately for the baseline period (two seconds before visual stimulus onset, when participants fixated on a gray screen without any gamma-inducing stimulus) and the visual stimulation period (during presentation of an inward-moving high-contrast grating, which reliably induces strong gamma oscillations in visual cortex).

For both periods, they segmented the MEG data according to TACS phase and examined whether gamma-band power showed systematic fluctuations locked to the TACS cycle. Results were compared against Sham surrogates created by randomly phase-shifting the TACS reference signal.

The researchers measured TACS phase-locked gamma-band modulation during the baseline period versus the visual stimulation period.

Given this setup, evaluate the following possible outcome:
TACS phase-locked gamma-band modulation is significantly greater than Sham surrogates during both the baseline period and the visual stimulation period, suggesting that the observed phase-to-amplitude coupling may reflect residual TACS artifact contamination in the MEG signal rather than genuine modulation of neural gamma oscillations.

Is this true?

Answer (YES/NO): NO